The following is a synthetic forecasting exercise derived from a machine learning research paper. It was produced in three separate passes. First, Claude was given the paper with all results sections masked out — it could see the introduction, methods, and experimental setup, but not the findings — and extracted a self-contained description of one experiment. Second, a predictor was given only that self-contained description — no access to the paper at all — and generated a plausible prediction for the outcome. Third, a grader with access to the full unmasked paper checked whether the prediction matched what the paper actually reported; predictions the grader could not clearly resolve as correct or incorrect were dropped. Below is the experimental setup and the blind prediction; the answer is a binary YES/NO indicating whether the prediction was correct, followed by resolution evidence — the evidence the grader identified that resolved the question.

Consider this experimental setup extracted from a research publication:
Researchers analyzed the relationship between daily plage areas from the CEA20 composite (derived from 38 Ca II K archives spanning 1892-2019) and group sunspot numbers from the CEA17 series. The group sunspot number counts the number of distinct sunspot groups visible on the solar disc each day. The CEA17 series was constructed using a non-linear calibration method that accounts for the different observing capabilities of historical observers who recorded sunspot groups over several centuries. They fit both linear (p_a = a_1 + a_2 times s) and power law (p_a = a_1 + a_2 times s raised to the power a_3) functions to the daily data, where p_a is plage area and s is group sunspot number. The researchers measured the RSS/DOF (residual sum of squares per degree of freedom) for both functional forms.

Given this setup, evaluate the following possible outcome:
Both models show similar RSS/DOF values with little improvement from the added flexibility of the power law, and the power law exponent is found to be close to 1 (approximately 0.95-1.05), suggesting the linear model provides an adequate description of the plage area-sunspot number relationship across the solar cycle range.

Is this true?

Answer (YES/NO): NO